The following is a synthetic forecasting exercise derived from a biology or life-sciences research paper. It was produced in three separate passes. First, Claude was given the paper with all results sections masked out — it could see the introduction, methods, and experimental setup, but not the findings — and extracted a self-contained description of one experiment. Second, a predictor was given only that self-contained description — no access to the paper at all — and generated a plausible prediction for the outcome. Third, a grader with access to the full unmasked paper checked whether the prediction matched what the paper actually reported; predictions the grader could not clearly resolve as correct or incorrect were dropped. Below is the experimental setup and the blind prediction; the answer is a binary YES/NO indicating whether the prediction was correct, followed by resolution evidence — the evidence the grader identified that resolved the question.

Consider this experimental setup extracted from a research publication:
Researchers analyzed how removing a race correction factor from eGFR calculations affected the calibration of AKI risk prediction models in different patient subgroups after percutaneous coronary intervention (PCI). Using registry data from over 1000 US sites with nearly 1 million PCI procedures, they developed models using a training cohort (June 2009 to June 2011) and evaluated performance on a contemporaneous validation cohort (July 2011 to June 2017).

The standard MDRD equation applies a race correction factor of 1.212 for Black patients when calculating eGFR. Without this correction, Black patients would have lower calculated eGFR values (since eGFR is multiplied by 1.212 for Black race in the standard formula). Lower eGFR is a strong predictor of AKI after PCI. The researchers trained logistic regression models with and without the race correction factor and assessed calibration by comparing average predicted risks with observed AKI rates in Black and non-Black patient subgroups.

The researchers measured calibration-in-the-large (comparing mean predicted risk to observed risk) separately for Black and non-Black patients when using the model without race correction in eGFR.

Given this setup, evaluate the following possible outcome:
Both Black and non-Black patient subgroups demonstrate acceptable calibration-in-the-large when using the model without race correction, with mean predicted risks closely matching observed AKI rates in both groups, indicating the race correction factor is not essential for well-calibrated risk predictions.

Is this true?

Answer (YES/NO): NO